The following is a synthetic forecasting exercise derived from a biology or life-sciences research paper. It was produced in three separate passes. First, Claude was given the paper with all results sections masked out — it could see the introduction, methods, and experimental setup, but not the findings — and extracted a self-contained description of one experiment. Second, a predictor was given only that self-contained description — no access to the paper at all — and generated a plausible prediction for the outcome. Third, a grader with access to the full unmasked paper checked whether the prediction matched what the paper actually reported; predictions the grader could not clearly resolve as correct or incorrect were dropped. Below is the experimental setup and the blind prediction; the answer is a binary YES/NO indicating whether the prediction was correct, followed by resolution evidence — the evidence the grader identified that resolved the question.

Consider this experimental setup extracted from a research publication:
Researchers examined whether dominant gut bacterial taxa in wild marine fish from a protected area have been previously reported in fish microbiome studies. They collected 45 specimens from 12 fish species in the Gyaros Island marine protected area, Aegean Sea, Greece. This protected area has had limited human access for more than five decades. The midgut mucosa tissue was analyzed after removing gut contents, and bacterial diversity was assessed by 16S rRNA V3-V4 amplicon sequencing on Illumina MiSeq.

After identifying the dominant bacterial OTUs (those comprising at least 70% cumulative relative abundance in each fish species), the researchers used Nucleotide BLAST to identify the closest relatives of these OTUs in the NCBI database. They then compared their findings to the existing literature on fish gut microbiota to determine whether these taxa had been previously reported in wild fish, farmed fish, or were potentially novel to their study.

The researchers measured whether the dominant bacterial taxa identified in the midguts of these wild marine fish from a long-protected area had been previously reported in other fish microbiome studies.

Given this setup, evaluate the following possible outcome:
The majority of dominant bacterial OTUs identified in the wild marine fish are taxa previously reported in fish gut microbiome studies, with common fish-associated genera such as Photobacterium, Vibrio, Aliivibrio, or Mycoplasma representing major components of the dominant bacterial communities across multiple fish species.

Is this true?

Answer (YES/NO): NO